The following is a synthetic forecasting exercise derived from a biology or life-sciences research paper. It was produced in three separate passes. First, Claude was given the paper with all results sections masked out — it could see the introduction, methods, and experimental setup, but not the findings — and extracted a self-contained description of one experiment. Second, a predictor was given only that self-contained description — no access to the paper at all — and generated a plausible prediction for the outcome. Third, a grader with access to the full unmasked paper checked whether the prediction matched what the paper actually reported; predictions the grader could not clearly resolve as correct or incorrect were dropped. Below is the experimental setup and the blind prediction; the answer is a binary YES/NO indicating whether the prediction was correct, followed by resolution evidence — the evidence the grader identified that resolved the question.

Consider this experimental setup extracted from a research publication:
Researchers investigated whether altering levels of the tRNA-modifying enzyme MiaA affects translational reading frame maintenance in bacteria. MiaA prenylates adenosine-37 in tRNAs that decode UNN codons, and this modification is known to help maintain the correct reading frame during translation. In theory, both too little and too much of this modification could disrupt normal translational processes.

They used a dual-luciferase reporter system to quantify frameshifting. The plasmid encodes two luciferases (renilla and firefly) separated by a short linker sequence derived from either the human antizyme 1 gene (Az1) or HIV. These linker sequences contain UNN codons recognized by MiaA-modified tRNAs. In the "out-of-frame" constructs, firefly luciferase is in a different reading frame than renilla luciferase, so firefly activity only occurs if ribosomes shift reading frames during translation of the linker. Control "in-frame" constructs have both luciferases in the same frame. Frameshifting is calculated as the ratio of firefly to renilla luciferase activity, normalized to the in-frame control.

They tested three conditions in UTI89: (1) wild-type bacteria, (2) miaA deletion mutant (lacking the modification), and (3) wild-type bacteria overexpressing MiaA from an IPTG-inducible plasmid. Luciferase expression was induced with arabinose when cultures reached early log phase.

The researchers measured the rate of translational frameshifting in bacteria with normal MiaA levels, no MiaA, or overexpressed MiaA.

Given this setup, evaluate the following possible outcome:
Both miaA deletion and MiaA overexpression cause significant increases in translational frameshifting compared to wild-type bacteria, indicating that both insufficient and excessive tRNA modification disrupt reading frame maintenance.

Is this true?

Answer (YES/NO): YES